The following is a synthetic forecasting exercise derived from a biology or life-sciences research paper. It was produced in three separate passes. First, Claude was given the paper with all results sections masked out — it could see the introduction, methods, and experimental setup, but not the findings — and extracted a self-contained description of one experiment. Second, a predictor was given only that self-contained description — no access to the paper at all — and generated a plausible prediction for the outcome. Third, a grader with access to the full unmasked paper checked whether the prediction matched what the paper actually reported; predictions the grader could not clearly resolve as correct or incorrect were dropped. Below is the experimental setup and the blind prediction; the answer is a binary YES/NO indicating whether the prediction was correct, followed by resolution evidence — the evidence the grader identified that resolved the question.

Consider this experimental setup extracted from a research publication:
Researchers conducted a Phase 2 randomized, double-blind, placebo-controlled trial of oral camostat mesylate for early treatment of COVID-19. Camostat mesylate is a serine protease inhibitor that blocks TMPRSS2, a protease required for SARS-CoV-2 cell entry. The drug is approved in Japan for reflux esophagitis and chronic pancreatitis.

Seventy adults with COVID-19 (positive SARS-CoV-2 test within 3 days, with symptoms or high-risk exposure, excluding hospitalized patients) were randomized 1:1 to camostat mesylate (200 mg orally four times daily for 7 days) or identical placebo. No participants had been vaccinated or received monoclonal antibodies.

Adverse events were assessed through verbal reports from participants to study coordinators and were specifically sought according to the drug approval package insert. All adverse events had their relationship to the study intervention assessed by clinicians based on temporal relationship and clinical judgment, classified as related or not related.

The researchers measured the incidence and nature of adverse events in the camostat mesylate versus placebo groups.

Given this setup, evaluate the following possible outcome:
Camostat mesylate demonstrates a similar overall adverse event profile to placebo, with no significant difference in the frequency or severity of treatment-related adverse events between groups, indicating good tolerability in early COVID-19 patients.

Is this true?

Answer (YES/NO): NO